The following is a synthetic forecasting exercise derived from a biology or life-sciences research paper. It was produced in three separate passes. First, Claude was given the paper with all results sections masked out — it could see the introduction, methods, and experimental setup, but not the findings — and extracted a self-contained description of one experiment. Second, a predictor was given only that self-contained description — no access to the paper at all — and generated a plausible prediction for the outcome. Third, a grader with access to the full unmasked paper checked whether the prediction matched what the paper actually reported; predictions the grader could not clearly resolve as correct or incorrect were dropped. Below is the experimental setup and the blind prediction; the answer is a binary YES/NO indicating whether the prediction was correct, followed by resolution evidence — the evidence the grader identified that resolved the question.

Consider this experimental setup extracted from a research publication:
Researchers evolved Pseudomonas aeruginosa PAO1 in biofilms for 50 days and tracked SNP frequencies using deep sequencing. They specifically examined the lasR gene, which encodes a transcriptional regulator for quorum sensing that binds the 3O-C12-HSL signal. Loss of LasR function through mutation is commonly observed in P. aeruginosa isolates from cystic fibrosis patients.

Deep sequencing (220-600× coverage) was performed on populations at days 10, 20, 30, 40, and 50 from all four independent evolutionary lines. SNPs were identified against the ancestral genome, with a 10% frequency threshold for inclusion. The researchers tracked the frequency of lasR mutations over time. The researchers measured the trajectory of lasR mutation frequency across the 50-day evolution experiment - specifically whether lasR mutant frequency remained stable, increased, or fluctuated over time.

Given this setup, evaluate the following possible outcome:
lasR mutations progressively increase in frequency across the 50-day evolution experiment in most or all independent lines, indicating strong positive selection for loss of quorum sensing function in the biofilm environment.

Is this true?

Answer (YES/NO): NO